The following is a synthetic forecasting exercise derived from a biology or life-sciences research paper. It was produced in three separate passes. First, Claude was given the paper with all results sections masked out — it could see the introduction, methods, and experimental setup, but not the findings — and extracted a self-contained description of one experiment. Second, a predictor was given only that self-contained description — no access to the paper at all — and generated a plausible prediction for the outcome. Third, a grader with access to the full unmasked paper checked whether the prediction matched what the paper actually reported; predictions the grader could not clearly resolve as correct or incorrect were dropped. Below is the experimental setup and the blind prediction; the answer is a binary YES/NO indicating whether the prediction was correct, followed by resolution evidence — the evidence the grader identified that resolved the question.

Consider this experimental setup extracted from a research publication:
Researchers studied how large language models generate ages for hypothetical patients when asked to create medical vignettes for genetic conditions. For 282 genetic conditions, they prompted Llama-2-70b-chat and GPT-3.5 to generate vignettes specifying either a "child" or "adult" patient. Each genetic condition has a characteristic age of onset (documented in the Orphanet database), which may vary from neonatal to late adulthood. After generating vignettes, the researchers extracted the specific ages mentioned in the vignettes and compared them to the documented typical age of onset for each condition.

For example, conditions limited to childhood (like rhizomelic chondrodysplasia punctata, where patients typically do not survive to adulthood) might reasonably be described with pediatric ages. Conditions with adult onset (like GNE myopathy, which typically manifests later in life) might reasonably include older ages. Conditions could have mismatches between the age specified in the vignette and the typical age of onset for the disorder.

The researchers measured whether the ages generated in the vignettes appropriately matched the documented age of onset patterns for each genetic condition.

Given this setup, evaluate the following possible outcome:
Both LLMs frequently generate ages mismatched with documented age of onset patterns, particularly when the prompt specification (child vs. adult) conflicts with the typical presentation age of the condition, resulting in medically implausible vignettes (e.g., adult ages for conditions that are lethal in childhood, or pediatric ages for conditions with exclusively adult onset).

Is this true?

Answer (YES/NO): NO